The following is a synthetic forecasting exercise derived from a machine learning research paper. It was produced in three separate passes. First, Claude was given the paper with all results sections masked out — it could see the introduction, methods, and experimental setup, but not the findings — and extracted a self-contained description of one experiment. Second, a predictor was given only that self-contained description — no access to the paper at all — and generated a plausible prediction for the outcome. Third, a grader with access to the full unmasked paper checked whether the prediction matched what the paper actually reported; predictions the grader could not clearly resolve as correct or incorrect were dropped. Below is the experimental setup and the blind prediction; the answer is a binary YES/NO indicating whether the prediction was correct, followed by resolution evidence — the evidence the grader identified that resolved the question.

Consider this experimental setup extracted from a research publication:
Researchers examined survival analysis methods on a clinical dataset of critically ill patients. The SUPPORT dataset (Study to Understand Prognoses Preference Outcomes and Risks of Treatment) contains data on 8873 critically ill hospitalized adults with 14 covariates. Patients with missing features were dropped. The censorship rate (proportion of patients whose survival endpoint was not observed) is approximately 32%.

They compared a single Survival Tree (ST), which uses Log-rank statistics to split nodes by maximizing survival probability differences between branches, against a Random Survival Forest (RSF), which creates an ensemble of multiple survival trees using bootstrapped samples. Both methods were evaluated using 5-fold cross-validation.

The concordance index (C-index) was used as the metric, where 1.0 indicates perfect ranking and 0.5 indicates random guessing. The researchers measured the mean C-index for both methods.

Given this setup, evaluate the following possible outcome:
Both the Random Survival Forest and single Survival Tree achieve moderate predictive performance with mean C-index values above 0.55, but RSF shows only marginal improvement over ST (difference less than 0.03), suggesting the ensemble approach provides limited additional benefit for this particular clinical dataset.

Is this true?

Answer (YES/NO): NO